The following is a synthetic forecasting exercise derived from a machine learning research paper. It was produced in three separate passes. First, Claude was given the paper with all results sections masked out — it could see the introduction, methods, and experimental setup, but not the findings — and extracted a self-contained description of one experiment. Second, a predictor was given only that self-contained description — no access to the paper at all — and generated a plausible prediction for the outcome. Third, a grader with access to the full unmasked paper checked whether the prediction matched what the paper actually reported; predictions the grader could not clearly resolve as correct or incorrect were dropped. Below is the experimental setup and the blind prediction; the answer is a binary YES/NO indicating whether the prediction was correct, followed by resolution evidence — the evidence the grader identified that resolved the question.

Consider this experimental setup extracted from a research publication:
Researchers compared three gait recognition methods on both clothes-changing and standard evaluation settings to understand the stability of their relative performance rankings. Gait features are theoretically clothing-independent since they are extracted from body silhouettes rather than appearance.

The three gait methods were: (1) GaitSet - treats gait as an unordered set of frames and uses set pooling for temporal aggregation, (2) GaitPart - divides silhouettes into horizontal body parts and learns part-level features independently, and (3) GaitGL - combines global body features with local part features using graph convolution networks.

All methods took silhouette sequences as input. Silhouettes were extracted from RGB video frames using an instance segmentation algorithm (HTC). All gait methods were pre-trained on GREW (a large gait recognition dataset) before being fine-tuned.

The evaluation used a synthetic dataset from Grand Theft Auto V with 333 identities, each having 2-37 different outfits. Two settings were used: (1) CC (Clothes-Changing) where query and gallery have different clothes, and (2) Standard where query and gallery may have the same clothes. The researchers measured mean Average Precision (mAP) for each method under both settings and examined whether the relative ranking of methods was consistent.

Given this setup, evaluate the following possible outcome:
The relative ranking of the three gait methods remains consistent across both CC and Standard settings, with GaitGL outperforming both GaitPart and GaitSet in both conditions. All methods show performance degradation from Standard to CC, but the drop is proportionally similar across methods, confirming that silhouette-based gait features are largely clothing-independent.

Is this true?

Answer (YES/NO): NO